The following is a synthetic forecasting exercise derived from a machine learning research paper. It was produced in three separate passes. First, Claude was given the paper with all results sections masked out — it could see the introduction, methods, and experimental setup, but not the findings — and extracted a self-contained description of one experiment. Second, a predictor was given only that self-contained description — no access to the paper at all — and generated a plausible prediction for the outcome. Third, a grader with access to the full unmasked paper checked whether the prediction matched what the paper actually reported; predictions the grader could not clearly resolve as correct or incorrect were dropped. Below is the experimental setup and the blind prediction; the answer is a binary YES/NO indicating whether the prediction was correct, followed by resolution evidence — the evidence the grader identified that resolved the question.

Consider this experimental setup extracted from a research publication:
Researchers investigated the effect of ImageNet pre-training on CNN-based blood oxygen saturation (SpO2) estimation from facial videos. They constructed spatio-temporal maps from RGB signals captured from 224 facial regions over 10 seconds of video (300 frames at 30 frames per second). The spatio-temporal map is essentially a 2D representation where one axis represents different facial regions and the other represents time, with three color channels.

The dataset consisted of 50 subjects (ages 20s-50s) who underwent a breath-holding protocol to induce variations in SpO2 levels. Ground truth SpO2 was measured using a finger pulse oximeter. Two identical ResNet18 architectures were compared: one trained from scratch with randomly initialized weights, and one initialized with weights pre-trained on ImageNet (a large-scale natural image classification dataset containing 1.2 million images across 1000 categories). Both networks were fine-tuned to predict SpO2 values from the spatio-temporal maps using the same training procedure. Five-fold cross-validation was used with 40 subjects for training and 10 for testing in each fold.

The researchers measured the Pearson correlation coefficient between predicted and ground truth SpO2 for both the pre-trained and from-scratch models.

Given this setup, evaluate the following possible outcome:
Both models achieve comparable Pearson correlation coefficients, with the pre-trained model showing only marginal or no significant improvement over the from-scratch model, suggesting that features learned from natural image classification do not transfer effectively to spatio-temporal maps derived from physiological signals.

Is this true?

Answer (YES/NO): NO